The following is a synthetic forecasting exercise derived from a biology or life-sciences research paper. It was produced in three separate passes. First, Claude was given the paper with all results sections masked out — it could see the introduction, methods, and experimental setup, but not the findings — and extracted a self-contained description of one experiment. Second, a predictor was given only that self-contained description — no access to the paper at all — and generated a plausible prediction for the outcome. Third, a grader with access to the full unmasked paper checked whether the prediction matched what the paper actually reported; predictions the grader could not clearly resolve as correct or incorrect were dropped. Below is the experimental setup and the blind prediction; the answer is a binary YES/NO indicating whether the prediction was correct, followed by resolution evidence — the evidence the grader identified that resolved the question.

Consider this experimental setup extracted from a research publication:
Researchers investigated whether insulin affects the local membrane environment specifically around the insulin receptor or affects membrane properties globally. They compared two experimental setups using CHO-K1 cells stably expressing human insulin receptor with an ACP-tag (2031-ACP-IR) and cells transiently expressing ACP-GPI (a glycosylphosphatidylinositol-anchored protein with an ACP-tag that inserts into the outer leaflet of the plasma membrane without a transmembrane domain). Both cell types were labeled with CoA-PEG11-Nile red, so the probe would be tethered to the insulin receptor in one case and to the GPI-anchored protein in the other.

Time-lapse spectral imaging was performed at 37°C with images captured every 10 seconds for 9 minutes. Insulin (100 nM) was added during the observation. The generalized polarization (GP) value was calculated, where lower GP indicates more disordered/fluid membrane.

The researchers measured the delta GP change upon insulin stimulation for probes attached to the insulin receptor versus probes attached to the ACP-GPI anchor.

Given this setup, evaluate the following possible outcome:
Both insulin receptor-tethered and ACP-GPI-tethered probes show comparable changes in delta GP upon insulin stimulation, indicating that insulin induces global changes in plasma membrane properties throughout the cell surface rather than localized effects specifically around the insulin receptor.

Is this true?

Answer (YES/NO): NO